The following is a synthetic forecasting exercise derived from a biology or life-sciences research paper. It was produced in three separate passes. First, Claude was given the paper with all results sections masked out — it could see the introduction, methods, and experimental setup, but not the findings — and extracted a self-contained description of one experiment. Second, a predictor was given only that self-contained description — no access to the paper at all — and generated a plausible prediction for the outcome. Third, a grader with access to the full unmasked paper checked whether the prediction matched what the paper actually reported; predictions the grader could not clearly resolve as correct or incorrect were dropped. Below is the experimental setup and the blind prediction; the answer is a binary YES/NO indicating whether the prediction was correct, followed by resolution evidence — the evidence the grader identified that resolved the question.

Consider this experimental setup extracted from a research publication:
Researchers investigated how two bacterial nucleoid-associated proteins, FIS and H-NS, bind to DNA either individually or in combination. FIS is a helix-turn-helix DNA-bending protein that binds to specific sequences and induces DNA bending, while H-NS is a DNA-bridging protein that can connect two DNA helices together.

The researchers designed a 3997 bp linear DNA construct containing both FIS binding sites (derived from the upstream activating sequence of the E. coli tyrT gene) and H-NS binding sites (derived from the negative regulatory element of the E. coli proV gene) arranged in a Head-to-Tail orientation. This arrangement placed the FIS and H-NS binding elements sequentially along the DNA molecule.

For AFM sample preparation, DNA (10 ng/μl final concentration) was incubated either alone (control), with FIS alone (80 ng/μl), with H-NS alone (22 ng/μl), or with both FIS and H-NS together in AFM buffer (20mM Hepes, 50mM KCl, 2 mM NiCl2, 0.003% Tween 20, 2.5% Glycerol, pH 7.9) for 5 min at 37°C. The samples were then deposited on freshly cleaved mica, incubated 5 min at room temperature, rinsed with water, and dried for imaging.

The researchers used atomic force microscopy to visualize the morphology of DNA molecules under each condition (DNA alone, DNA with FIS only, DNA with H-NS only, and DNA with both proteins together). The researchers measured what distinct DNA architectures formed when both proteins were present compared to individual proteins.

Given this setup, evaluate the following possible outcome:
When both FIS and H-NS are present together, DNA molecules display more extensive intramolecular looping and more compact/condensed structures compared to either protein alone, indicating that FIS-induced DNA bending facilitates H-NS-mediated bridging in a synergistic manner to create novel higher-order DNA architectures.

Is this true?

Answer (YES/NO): NO